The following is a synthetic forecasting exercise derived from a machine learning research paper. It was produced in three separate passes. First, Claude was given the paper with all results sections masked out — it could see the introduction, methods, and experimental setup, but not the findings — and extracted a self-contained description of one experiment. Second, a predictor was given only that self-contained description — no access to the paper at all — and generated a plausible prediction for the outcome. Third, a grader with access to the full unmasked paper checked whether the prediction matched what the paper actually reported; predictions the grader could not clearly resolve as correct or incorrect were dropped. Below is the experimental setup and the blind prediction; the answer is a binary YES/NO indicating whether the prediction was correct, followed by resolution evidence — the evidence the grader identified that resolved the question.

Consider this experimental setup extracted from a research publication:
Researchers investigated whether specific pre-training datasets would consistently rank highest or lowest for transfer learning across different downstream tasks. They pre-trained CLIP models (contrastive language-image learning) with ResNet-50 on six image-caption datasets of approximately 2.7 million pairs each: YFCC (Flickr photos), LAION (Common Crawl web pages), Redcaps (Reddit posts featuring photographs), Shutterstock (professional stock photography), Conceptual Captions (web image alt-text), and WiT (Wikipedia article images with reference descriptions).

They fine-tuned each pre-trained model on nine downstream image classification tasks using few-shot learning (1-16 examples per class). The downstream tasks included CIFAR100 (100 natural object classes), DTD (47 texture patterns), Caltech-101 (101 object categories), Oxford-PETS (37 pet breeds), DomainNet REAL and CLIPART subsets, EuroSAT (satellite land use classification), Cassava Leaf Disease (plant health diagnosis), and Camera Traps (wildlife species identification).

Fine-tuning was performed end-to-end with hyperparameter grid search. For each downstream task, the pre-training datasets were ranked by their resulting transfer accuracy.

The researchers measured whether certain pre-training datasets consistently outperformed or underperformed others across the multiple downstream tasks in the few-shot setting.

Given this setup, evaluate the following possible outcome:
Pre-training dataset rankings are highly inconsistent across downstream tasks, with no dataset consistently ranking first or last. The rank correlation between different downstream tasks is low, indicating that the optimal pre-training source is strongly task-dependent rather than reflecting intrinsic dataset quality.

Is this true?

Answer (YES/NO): NO